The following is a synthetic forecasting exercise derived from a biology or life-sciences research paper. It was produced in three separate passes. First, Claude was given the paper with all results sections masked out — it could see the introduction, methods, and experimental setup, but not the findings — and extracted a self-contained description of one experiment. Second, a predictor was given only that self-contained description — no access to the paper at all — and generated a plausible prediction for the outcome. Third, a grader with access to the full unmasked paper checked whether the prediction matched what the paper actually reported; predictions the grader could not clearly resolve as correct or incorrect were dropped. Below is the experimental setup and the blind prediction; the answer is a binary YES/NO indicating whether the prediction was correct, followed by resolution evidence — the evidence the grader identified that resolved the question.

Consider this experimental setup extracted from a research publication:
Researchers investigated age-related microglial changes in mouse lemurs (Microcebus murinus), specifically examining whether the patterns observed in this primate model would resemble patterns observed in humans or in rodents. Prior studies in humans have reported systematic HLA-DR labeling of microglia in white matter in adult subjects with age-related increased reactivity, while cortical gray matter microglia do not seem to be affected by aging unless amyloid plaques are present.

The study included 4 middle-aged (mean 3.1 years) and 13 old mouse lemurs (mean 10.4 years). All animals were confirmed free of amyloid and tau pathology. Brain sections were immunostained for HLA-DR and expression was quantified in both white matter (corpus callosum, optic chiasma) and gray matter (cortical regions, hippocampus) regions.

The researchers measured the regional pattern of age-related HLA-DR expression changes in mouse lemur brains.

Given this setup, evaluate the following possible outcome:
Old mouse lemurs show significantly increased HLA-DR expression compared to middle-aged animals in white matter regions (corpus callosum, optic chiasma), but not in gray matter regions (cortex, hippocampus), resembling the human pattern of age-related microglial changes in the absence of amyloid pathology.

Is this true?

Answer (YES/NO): NO